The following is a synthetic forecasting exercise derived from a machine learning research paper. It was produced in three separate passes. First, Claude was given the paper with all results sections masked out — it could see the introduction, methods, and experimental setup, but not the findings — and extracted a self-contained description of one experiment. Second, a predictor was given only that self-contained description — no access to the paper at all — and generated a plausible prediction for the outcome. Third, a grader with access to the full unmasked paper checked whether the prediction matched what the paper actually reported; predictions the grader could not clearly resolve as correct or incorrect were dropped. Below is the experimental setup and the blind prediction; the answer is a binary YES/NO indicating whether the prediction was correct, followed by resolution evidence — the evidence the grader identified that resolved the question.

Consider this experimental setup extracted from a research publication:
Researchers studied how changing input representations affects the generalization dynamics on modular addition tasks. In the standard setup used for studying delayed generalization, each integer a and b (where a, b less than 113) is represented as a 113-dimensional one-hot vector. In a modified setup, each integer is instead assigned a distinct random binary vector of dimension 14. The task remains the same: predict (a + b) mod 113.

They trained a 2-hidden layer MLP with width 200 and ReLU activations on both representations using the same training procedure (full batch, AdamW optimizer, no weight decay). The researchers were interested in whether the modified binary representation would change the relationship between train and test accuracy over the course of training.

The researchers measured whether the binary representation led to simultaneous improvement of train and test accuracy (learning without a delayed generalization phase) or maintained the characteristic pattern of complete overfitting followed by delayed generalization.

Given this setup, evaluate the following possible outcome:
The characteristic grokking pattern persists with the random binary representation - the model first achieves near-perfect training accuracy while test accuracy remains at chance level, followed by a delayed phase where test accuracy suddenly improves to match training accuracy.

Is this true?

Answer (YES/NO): NO